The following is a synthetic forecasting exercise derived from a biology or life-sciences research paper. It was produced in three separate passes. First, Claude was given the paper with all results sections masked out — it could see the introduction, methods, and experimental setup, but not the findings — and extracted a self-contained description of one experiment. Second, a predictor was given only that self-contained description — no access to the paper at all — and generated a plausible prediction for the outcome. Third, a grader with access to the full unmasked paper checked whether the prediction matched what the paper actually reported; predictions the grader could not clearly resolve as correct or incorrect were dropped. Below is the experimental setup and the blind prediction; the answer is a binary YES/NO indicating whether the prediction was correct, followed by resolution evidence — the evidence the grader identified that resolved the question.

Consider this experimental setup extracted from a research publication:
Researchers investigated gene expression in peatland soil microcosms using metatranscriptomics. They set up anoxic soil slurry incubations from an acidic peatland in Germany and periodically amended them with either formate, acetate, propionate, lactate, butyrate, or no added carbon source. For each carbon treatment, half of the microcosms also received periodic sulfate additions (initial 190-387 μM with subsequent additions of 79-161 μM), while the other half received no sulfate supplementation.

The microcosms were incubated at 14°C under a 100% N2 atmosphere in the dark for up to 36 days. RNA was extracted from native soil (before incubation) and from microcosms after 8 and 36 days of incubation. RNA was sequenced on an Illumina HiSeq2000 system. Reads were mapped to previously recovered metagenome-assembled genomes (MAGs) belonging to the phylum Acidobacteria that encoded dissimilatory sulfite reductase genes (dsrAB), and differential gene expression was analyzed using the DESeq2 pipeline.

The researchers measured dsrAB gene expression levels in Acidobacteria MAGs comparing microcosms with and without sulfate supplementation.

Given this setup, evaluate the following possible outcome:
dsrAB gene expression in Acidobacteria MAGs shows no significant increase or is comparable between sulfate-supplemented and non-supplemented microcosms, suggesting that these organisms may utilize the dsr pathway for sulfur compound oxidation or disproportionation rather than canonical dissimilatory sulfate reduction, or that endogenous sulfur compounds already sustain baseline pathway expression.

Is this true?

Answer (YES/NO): YES